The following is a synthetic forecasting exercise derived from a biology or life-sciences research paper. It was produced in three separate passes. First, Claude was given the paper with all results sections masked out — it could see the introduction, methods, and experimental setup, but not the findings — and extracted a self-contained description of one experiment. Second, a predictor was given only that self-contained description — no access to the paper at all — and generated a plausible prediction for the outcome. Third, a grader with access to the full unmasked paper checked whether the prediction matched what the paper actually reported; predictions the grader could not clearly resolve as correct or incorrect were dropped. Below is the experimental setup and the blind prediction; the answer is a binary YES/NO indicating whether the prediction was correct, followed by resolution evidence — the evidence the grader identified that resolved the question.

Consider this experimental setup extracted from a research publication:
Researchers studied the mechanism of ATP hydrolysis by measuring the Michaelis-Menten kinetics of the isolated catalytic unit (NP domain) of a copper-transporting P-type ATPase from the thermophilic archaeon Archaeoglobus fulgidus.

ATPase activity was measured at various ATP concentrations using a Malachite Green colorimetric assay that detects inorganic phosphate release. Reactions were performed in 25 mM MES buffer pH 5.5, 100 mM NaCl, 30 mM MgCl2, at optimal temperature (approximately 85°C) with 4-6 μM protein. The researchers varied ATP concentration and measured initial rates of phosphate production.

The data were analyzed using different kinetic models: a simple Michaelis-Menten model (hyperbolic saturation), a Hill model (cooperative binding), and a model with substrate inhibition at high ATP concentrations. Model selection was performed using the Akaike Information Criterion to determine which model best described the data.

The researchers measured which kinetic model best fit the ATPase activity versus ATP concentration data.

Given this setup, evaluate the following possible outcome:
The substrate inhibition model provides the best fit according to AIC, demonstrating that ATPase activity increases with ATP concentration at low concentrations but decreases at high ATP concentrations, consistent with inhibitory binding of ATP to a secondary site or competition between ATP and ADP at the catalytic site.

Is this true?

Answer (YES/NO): NO